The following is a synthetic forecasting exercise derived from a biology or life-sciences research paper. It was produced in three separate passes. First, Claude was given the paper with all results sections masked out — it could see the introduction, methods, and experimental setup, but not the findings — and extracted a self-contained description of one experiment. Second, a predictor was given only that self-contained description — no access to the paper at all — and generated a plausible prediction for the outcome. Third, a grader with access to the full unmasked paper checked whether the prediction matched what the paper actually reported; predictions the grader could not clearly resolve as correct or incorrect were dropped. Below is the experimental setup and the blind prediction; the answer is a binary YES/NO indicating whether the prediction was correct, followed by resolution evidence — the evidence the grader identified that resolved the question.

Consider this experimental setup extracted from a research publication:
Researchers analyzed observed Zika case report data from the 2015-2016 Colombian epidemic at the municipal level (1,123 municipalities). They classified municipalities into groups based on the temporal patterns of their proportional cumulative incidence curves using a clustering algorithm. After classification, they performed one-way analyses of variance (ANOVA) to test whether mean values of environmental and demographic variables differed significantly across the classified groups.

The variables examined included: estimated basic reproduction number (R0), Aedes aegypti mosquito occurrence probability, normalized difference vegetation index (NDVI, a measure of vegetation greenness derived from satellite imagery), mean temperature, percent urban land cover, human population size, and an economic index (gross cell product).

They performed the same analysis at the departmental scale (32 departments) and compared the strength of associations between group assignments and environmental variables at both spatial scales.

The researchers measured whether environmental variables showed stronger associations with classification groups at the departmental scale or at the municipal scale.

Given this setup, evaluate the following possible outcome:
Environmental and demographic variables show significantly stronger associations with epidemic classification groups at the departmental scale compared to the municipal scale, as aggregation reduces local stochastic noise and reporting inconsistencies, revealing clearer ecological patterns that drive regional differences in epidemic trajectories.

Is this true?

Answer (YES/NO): NO